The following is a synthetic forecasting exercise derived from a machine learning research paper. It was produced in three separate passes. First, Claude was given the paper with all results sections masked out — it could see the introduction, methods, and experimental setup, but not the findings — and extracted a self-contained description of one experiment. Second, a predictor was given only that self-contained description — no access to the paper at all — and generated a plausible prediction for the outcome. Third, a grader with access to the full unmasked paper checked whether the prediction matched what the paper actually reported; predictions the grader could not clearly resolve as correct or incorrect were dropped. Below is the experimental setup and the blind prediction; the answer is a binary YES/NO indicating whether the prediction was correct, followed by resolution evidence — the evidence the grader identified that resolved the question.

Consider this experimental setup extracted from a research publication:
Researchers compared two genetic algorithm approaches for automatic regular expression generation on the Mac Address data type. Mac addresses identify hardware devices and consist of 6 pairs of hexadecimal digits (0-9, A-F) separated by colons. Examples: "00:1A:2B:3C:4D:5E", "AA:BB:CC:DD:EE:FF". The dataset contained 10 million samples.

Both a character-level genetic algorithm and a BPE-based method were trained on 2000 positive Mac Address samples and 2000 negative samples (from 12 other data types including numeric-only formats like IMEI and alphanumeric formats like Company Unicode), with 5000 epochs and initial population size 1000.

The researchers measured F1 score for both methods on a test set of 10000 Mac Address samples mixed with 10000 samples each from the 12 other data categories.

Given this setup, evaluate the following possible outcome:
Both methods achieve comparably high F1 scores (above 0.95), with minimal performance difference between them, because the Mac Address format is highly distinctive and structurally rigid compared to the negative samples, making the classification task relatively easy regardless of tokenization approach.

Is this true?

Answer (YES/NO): YES